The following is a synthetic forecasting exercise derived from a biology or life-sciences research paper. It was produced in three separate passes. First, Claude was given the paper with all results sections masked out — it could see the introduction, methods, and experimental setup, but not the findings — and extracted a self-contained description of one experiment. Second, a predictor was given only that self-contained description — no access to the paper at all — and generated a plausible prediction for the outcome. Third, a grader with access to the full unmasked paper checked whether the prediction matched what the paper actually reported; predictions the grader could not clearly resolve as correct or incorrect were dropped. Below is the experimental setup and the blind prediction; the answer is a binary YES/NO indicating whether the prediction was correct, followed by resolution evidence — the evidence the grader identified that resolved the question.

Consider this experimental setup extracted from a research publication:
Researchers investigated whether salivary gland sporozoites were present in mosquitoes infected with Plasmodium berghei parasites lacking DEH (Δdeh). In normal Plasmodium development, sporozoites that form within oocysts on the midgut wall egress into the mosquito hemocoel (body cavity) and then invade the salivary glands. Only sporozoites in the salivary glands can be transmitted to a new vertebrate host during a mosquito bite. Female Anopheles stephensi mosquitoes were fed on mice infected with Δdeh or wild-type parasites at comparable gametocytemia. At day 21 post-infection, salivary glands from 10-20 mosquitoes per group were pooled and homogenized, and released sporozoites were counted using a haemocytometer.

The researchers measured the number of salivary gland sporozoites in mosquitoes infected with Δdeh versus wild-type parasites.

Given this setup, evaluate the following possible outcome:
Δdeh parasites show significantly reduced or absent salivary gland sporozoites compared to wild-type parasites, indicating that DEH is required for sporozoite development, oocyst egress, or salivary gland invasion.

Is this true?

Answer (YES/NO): YES